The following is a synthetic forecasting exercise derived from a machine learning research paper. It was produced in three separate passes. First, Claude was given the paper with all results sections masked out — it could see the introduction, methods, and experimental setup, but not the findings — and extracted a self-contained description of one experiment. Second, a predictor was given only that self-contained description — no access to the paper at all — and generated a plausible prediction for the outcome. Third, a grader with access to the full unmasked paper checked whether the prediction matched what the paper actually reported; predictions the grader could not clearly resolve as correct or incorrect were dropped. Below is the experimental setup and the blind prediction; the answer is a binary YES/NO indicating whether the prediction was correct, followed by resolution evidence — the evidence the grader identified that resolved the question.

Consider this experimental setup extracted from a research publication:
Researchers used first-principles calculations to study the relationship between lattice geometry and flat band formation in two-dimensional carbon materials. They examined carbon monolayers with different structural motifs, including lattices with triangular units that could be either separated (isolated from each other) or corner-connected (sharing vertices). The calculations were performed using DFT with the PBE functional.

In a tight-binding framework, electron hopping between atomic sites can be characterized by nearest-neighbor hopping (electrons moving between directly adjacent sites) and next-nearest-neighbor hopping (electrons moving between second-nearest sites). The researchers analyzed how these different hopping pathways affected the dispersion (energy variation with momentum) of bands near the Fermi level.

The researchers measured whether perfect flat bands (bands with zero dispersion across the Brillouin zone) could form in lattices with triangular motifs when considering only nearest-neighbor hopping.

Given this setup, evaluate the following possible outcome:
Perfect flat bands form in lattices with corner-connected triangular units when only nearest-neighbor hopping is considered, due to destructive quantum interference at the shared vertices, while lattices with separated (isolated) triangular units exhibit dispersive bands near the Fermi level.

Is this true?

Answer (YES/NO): NO